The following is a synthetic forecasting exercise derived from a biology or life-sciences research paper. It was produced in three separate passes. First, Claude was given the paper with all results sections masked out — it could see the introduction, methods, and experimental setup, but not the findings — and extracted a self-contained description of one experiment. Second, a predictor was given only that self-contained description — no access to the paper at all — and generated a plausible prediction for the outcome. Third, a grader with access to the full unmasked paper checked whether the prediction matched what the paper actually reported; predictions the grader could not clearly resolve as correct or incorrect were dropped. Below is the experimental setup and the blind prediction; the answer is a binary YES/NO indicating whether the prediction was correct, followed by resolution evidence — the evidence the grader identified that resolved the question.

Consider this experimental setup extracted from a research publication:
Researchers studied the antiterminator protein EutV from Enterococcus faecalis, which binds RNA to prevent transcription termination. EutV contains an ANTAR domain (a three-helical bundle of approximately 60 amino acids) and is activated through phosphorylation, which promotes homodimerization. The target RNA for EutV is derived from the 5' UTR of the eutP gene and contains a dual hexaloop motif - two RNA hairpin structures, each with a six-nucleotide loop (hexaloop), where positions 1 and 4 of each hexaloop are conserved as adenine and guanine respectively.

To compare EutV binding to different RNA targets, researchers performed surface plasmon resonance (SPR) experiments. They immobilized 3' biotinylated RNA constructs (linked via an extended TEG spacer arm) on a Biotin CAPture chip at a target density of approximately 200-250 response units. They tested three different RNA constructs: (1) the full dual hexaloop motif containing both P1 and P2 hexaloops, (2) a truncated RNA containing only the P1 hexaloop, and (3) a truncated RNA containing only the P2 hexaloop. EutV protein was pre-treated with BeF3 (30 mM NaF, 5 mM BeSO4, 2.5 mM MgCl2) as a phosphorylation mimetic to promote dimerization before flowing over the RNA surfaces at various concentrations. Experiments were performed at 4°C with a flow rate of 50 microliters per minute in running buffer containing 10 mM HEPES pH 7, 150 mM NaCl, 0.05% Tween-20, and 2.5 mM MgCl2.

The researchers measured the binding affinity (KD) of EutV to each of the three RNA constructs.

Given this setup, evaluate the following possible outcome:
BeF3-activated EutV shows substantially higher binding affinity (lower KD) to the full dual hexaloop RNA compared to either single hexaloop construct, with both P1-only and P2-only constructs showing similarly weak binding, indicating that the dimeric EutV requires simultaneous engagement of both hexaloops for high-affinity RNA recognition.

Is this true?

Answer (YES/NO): NO